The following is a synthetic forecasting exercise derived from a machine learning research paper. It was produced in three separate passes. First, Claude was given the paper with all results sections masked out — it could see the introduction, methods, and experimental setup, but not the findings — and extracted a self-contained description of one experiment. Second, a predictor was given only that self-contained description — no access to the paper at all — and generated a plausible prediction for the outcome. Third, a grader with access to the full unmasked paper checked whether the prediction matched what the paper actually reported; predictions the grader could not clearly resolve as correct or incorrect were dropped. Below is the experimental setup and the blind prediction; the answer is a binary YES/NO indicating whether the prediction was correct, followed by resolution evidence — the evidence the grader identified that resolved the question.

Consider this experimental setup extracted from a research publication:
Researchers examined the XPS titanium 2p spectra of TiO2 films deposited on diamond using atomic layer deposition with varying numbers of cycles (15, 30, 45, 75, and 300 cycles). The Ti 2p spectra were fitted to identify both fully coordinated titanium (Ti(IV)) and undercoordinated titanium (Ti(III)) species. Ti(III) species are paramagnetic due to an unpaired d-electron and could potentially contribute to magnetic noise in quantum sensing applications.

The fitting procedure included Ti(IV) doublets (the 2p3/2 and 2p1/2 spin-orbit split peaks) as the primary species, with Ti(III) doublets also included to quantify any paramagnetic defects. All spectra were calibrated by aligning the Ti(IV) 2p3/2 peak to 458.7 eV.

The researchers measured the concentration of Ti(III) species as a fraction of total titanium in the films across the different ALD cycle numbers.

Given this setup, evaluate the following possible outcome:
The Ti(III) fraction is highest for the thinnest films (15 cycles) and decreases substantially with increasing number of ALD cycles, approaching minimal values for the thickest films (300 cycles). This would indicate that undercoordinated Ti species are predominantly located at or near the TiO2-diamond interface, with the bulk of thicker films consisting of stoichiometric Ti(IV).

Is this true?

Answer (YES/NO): NO